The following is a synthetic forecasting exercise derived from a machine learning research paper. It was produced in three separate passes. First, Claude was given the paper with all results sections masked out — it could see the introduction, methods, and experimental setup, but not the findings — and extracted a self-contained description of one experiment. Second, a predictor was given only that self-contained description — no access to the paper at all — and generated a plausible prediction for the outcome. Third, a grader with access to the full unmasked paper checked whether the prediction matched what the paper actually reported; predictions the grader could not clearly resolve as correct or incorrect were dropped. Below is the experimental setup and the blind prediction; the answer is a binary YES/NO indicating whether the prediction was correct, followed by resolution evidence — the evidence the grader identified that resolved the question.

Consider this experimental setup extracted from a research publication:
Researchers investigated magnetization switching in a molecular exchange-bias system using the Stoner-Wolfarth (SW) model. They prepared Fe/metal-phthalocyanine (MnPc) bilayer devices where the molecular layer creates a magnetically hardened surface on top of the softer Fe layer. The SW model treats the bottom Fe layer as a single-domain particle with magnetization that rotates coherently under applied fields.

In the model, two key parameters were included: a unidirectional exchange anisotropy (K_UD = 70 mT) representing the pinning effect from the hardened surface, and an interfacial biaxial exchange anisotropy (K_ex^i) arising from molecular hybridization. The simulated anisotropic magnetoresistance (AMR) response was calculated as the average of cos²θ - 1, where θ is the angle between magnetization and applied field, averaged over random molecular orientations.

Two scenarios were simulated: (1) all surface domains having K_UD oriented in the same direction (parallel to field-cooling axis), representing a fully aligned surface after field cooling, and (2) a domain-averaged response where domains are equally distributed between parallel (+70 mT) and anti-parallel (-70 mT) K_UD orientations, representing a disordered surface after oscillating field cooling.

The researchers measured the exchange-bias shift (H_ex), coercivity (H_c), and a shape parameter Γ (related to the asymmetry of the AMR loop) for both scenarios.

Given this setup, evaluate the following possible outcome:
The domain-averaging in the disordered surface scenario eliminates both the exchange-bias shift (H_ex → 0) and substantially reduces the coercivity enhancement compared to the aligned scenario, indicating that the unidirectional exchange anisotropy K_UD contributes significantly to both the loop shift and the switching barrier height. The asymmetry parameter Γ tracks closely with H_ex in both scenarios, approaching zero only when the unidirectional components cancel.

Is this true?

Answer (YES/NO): NO